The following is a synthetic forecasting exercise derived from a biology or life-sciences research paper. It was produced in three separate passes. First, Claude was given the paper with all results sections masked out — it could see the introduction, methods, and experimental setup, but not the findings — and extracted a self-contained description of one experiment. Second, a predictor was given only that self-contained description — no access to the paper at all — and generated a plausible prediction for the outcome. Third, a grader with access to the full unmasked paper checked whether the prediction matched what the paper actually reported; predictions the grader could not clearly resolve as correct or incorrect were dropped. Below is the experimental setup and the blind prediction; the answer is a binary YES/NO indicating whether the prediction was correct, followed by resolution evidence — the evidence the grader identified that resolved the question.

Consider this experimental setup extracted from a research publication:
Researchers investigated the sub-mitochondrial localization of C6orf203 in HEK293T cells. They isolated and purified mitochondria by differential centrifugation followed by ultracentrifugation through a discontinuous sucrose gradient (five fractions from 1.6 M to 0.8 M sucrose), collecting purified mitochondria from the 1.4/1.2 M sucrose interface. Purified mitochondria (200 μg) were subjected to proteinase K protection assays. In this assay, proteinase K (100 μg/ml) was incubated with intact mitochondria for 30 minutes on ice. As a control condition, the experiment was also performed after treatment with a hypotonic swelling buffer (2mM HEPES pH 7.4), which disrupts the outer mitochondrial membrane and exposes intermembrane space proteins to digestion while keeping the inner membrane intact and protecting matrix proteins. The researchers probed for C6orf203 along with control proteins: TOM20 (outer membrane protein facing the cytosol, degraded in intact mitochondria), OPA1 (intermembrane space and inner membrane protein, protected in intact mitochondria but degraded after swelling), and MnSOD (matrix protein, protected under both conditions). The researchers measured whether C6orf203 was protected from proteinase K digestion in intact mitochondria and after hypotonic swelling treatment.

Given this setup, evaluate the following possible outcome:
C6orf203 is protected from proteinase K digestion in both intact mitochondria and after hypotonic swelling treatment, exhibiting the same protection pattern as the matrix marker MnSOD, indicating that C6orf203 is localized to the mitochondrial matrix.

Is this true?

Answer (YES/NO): YES